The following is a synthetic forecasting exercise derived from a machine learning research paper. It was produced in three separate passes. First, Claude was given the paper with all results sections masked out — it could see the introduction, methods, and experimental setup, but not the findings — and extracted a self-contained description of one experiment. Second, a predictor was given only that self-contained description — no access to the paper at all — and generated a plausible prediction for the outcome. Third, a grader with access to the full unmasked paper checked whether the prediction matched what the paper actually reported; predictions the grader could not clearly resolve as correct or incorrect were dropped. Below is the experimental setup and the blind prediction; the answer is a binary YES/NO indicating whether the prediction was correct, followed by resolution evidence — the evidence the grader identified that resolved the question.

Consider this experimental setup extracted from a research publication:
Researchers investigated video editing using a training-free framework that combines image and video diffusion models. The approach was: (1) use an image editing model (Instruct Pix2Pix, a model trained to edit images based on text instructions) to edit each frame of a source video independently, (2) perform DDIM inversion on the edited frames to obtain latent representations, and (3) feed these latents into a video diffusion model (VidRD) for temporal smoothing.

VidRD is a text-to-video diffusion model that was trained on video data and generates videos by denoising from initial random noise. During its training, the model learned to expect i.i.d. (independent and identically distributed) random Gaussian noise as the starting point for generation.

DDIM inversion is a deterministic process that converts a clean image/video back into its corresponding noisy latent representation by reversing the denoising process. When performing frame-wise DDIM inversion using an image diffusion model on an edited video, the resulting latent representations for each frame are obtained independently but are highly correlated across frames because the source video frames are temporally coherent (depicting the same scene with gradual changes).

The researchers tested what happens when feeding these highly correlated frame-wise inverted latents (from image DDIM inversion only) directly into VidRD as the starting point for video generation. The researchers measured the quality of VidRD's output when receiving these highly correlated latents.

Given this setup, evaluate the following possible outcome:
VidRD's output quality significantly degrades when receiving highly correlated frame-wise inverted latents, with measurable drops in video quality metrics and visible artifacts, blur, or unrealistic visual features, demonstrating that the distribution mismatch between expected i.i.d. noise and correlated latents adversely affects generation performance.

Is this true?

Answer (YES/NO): NO